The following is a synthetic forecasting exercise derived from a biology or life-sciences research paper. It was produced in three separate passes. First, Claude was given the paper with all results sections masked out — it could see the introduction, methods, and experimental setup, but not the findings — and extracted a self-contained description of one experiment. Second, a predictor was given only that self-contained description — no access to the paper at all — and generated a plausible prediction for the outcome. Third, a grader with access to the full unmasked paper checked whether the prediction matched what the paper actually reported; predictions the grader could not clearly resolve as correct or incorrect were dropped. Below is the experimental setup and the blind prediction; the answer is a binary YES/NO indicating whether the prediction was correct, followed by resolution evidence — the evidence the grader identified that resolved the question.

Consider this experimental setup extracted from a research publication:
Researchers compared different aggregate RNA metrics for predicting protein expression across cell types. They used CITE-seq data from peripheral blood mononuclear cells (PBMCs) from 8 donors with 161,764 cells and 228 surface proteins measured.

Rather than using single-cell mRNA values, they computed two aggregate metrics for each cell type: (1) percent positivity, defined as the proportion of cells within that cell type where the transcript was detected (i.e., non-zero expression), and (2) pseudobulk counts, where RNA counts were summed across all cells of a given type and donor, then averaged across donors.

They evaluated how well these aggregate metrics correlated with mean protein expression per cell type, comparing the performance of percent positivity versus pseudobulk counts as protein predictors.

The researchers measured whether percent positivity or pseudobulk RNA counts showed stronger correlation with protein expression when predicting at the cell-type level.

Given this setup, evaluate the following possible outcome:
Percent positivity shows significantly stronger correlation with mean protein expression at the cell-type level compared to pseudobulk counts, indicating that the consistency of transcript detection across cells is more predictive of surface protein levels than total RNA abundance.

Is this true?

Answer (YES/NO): NO